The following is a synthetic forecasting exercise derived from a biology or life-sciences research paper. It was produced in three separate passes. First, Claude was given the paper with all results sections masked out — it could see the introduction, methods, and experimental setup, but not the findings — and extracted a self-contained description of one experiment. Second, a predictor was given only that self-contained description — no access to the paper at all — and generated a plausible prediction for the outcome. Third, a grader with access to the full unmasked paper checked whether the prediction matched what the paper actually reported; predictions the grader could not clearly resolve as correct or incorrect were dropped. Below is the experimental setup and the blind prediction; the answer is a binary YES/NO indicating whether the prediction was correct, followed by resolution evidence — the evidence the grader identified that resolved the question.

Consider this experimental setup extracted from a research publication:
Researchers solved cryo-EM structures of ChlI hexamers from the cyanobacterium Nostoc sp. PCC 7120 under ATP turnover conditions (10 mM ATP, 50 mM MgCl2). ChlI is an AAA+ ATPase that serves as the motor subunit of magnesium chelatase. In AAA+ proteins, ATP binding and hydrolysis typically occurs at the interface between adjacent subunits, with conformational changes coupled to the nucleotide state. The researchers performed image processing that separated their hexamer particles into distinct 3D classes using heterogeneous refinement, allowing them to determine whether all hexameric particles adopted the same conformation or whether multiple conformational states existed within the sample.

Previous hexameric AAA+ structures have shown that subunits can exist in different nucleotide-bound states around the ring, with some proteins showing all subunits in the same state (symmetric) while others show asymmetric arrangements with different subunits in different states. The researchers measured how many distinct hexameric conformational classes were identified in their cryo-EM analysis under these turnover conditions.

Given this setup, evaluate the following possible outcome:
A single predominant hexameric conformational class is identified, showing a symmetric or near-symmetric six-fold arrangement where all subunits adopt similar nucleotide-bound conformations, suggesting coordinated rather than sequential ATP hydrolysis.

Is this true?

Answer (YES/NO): NO